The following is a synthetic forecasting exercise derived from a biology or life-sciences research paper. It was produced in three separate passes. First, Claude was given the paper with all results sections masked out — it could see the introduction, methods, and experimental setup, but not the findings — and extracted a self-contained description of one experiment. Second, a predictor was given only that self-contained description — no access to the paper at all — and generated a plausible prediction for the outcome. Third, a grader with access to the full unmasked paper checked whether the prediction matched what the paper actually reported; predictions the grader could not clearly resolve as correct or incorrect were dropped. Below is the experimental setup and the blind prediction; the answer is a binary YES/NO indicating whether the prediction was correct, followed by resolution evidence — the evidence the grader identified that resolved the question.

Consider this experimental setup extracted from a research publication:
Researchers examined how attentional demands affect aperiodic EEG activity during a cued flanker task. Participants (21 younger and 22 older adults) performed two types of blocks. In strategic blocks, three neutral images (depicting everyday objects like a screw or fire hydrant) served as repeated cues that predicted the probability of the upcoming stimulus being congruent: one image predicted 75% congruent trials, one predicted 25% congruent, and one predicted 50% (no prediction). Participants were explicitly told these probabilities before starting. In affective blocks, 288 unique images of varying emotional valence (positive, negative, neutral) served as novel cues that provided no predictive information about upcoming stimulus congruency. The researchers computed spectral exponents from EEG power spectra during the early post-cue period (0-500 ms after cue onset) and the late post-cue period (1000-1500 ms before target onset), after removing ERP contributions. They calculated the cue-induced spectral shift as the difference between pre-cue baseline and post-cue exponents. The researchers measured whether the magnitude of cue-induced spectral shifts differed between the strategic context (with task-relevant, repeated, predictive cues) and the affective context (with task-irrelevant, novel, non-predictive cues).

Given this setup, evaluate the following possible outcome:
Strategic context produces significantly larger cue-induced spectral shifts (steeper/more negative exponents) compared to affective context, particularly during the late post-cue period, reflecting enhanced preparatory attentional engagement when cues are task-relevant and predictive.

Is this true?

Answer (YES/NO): NO